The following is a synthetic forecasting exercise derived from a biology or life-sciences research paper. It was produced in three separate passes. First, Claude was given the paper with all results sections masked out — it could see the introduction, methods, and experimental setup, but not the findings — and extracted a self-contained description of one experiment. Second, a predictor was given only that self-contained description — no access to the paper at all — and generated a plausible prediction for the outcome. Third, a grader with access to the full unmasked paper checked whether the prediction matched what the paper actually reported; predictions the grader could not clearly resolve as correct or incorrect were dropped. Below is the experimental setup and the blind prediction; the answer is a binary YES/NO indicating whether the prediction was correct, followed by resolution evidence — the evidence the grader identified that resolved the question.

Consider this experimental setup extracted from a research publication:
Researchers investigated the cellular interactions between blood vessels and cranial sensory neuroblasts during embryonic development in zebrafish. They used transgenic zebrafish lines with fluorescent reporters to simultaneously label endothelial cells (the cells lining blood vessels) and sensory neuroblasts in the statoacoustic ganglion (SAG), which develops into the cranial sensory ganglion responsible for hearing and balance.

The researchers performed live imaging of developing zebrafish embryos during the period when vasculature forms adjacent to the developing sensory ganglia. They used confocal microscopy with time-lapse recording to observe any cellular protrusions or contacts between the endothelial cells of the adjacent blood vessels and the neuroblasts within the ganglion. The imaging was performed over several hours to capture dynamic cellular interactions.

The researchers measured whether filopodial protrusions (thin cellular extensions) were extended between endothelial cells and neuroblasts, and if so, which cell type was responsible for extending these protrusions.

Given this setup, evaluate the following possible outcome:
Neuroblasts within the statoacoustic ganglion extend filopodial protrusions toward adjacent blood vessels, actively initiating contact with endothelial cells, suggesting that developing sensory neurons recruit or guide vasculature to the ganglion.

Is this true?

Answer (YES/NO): NO